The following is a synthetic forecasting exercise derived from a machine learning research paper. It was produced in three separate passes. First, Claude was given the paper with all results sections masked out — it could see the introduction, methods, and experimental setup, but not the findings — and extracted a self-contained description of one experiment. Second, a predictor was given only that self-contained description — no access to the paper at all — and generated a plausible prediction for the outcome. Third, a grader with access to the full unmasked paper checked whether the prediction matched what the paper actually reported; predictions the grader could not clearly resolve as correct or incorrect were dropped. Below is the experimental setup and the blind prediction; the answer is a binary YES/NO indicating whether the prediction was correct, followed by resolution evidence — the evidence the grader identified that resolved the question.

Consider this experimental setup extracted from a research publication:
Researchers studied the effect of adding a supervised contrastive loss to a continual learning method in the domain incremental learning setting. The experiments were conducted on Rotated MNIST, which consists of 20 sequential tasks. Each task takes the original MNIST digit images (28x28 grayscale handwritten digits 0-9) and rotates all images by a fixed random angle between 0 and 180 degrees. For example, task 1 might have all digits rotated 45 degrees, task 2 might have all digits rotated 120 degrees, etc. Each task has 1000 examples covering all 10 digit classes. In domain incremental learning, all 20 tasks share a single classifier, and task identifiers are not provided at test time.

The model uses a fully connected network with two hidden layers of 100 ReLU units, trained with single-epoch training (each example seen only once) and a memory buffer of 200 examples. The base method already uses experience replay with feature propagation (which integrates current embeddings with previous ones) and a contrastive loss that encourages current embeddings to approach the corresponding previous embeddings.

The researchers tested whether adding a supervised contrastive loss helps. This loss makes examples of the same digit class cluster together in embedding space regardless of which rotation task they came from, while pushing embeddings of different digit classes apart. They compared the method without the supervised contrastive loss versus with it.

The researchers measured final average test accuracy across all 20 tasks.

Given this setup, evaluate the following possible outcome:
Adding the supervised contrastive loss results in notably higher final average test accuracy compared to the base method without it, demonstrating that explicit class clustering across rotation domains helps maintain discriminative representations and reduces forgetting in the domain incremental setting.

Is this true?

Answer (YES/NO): YES